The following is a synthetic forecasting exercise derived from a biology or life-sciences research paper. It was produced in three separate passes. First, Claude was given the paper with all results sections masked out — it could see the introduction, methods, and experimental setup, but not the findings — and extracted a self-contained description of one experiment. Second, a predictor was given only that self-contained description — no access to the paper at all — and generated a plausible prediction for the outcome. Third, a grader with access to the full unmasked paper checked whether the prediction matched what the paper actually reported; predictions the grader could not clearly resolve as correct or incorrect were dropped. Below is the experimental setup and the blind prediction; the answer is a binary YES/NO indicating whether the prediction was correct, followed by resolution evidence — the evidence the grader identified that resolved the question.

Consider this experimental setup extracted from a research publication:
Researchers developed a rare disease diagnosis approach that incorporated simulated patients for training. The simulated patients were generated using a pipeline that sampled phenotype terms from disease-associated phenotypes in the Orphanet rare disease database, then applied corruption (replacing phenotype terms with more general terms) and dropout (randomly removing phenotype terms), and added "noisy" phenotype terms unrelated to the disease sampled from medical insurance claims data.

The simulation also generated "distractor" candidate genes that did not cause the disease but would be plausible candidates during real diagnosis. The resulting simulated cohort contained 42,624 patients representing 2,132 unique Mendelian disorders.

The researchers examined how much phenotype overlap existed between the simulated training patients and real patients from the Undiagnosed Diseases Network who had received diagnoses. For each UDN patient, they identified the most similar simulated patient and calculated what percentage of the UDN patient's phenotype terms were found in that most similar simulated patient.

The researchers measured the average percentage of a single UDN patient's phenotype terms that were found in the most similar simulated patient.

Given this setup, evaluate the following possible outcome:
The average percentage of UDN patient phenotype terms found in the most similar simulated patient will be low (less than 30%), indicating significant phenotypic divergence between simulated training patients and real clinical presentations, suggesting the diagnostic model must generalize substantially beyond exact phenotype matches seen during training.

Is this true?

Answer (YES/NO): YES